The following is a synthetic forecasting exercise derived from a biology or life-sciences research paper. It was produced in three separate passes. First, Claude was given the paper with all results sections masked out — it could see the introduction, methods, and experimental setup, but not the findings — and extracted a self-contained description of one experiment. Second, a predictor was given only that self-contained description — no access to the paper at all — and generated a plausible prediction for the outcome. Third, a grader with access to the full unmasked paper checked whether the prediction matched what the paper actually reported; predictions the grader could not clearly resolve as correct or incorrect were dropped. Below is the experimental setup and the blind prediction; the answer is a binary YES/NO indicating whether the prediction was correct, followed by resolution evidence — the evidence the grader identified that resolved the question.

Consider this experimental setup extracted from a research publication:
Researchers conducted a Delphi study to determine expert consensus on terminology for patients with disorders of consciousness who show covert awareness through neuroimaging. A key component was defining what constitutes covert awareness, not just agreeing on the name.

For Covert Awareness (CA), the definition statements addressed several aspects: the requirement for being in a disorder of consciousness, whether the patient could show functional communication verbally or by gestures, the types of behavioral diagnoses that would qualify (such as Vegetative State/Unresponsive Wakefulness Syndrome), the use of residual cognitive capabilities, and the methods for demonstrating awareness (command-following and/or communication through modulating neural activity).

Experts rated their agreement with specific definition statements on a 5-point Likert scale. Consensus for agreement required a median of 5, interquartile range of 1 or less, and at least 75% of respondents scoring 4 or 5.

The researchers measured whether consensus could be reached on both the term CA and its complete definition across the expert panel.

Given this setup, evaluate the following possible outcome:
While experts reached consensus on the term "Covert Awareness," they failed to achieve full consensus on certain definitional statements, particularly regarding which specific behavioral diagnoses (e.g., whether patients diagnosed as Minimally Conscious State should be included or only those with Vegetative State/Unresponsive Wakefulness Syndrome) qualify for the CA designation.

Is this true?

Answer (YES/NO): NO